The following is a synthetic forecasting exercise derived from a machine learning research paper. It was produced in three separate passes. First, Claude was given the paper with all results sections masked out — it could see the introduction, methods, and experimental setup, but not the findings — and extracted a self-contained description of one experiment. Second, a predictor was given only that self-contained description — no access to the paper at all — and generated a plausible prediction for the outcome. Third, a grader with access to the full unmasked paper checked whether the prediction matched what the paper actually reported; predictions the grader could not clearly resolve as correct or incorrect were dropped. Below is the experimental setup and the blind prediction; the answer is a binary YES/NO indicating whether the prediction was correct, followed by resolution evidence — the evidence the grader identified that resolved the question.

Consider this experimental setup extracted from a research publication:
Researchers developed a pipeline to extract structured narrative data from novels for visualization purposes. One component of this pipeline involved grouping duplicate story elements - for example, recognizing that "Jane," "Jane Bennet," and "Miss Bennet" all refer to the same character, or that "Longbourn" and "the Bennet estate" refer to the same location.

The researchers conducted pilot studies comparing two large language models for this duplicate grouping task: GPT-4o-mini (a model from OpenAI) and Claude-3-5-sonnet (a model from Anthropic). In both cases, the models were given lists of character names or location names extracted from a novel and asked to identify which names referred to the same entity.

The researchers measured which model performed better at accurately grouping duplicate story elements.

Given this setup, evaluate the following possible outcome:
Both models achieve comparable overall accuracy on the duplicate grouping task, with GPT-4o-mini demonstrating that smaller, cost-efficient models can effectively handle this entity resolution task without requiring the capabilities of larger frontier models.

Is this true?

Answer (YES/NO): NO